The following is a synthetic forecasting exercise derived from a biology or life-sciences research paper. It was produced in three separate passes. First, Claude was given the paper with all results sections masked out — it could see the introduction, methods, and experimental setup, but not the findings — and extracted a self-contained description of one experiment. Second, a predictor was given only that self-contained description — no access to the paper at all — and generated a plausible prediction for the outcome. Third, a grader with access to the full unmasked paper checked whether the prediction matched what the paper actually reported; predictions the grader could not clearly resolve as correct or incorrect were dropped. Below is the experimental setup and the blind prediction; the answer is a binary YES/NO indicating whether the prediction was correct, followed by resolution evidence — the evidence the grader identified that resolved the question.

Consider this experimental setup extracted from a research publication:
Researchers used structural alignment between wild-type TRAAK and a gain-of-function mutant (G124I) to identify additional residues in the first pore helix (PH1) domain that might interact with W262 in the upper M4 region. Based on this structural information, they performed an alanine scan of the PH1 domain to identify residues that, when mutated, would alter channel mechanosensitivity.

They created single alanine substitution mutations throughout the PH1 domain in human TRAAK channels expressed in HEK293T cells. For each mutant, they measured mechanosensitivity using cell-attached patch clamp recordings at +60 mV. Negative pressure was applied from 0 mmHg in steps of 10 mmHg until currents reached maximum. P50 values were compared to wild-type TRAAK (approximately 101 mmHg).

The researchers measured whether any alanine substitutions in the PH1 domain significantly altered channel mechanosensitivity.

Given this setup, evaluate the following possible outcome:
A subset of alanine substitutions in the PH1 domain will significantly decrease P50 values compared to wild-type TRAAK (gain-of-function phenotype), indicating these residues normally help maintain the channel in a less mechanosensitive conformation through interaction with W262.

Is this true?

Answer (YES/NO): NO